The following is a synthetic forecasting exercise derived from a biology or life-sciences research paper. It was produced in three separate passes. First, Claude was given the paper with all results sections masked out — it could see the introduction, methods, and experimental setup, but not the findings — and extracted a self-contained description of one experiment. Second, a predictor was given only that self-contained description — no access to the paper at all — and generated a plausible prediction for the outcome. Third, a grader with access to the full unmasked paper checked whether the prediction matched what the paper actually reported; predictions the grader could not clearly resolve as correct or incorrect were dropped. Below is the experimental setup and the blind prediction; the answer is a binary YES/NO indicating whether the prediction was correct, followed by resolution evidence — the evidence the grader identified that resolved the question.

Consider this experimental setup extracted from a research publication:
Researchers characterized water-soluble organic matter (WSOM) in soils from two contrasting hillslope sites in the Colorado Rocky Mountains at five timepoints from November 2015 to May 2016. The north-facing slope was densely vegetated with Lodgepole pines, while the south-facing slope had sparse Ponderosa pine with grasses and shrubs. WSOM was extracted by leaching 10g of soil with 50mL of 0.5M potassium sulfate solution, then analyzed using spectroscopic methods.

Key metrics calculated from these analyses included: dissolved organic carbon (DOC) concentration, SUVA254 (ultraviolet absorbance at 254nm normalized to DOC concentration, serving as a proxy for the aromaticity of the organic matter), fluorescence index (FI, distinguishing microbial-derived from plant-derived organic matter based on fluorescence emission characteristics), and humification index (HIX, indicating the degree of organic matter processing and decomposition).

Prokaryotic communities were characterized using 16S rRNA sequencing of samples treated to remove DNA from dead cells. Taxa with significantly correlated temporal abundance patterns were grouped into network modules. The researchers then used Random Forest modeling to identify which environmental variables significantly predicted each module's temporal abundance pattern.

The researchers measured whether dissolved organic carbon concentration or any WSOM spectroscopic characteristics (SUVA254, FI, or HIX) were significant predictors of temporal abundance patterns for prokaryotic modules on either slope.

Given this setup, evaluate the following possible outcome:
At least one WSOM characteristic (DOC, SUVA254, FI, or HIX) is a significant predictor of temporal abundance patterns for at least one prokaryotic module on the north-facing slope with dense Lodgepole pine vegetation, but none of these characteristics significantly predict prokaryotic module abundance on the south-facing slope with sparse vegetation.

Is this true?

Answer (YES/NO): NO